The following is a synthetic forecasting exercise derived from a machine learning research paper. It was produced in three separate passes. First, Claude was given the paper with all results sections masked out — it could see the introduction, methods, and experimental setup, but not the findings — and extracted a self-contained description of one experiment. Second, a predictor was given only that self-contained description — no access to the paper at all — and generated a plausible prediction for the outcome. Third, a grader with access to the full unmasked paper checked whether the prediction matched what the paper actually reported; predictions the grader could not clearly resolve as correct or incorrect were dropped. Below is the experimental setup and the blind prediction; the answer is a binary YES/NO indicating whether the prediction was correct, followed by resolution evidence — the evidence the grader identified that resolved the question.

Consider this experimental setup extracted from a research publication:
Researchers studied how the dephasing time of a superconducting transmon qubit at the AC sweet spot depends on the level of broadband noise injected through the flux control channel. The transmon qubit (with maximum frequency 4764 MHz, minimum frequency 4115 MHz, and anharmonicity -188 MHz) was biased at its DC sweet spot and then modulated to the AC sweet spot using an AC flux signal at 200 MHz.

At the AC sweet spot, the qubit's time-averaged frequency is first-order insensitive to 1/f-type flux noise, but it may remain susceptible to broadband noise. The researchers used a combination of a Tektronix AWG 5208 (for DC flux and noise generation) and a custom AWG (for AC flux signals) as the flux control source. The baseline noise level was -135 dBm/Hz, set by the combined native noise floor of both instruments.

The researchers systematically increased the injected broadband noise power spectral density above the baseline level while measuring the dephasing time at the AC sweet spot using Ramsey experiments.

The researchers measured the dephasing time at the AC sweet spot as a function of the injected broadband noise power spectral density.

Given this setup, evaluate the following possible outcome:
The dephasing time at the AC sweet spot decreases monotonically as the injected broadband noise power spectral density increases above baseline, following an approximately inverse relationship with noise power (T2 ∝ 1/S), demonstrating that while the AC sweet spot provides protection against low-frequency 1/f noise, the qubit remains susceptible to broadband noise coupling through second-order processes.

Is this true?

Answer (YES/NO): NO